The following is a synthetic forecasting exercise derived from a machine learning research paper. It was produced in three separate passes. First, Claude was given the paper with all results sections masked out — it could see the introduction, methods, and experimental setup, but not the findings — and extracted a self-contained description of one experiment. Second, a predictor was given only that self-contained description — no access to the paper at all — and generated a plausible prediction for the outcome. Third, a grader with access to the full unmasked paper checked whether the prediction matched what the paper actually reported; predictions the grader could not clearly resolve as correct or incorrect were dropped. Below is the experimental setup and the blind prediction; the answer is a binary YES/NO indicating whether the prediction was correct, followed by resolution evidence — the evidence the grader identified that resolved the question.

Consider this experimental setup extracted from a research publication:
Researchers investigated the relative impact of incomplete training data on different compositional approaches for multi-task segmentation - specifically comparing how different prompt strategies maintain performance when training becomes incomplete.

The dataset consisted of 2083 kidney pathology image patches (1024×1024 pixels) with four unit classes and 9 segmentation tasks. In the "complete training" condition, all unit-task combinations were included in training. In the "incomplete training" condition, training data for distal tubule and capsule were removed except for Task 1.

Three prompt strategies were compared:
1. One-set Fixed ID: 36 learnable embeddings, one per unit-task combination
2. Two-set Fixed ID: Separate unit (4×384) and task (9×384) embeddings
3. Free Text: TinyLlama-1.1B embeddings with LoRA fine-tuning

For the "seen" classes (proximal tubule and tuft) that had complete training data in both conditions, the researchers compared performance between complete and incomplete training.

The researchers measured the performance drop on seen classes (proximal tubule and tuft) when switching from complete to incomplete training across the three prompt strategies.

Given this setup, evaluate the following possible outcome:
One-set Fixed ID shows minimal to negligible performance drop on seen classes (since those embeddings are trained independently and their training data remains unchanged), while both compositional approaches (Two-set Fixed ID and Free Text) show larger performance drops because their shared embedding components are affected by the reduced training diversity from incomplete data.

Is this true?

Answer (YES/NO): NO